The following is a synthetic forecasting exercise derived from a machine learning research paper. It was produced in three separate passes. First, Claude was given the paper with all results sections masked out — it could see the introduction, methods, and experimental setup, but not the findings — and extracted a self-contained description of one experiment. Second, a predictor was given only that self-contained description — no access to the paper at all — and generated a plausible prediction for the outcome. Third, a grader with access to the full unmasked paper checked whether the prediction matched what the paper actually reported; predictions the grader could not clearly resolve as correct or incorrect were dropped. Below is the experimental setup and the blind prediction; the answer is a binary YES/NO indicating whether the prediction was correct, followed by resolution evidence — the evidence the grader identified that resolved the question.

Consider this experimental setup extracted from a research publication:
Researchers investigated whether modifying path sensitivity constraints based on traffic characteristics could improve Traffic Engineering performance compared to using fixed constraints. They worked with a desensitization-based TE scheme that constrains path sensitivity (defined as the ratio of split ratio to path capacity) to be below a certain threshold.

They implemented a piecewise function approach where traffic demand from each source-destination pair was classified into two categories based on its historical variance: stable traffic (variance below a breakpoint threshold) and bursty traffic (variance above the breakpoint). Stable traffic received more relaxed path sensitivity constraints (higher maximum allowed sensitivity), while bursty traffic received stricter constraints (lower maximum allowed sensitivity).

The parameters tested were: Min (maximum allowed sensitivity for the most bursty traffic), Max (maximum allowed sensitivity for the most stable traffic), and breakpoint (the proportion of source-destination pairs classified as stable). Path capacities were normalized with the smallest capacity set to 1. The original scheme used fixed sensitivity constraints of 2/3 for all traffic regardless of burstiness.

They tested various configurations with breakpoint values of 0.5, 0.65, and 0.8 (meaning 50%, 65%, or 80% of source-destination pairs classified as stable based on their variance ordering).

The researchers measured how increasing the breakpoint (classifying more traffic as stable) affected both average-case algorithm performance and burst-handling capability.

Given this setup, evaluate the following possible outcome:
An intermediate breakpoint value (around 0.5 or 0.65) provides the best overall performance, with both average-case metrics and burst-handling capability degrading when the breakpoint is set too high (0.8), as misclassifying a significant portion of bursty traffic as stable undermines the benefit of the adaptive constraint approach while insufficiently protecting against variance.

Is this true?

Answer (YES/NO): NO